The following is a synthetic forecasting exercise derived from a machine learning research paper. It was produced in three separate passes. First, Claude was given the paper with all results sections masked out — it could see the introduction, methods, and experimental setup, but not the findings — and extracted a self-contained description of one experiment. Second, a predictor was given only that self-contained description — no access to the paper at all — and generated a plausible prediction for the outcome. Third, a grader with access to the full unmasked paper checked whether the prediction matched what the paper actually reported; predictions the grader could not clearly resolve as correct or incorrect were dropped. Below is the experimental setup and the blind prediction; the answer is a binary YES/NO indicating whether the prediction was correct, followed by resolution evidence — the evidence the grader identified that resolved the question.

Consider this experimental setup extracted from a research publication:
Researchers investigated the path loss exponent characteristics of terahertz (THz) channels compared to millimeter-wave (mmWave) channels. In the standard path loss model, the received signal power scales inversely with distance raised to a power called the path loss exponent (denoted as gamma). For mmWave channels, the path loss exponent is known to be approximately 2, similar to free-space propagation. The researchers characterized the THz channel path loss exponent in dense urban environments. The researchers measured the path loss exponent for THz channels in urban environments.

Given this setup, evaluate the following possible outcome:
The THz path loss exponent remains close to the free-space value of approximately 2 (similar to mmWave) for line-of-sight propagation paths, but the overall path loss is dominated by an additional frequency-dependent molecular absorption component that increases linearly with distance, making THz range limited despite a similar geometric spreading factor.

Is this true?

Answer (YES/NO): NO